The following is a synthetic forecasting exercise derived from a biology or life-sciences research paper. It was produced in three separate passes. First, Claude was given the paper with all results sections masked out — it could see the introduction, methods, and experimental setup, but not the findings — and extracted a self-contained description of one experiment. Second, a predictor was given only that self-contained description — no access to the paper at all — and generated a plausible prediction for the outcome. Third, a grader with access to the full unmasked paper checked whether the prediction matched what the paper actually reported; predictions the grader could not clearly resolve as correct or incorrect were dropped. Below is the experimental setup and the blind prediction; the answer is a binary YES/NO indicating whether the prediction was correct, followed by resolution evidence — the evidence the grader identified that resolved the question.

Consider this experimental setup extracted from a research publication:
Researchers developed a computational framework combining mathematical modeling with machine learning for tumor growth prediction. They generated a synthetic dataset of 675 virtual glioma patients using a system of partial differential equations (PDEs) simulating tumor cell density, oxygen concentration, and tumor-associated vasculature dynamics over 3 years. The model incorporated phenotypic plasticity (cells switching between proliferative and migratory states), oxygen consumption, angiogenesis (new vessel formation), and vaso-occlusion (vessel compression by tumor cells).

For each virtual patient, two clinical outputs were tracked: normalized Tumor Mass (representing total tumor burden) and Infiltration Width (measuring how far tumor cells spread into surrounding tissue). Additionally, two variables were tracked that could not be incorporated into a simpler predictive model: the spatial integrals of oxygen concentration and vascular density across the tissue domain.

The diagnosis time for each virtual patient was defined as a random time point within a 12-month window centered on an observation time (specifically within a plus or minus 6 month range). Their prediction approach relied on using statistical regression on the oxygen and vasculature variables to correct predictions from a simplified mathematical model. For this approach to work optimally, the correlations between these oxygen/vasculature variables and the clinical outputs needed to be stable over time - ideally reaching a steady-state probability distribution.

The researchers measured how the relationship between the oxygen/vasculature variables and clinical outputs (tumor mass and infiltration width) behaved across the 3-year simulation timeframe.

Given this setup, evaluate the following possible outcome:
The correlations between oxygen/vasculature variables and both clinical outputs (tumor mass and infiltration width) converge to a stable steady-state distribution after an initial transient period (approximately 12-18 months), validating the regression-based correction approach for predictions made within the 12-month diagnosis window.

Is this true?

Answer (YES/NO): NO